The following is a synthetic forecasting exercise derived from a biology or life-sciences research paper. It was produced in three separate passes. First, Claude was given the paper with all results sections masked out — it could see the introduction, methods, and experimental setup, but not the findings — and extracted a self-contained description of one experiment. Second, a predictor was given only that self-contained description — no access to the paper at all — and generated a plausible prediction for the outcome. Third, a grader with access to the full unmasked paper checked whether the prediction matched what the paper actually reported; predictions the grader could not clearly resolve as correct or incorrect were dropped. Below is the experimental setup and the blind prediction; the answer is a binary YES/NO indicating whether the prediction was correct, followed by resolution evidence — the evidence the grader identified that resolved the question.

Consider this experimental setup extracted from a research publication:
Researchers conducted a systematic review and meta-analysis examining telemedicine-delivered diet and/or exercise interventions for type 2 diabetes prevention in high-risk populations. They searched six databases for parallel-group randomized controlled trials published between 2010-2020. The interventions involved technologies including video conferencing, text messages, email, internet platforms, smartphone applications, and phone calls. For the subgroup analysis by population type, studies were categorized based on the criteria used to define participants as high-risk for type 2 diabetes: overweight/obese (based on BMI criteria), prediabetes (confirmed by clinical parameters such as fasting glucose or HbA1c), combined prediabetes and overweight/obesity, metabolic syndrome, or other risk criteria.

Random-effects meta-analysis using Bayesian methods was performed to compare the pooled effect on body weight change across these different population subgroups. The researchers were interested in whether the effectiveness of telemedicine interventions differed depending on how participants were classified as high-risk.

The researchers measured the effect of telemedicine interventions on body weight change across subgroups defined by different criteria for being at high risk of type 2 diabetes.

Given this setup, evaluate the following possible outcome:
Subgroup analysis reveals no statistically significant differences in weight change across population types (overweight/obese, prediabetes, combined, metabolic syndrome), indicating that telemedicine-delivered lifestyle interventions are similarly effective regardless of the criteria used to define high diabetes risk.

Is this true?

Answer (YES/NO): NO